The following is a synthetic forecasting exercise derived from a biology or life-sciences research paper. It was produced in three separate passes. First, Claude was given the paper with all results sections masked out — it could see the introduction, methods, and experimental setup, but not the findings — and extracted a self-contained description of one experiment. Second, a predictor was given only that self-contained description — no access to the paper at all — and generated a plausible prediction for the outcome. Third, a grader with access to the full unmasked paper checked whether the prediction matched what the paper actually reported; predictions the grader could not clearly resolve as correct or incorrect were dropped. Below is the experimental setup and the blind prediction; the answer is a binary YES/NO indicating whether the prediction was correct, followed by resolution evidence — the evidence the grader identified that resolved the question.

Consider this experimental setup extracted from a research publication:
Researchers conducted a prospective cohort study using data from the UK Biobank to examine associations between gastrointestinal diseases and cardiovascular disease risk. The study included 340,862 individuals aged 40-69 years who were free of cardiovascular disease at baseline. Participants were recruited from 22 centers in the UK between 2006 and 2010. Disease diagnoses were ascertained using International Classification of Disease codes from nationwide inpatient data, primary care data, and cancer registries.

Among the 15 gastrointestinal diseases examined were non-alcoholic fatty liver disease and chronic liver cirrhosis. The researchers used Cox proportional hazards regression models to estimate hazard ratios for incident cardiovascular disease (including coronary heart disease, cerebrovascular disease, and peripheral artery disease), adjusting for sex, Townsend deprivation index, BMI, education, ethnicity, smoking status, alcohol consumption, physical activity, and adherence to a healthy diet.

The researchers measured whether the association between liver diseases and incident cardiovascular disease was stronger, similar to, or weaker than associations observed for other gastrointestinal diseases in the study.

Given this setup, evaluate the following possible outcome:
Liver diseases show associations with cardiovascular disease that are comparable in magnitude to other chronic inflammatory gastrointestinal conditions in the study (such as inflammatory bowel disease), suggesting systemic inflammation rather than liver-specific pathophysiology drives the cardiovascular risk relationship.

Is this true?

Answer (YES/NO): NO